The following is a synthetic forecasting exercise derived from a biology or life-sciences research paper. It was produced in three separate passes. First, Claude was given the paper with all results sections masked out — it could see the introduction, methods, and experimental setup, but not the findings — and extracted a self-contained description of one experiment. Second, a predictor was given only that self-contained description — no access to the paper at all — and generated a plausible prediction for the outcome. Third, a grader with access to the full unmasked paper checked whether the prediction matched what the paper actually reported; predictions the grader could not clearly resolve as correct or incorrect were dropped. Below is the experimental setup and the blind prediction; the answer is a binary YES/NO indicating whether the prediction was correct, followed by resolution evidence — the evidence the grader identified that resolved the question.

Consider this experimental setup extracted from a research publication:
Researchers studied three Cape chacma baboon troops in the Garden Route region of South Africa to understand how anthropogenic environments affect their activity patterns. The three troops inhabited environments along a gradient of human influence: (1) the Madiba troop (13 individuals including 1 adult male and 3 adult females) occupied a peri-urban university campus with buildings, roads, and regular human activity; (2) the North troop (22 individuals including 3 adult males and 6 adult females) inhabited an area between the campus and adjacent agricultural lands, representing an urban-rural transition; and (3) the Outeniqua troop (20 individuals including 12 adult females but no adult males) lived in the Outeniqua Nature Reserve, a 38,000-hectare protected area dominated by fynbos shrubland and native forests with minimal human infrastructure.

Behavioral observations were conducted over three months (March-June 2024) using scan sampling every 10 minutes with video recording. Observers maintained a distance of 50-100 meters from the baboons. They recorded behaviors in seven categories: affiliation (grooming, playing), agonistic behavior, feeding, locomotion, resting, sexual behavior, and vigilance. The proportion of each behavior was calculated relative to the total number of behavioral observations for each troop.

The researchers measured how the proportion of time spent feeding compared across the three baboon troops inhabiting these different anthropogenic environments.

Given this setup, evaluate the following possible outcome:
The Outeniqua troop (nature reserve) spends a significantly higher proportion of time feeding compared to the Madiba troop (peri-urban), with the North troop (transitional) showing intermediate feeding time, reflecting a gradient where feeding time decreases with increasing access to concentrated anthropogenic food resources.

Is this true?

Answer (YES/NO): NO